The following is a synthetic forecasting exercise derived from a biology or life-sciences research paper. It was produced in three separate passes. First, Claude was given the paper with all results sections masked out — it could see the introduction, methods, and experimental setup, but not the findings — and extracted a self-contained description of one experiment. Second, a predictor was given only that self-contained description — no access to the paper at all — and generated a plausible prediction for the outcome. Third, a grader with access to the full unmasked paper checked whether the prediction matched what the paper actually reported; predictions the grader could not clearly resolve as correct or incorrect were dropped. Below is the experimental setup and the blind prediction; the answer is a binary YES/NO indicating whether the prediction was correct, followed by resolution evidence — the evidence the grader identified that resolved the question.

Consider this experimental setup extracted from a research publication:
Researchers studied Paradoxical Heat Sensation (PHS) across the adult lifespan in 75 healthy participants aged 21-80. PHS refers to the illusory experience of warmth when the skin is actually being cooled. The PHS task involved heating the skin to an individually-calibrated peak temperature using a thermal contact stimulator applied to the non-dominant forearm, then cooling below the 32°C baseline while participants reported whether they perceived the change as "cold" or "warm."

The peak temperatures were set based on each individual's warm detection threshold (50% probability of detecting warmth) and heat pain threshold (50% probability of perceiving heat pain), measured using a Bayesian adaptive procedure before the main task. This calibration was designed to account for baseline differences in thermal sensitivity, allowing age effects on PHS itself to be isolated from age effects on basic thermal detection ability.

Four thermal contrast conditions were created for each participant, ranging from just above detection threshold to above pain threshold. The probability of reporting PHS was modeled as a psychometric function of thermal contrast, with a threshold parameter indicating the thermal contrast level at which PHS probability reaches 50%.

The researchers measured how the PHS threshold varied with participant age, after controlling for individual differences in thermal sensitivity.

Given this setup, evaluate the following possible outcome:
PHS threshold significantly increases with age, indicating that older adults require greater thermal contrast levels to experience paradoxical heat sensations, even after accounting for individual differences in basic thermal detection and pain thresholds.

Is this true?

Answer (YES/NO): NO